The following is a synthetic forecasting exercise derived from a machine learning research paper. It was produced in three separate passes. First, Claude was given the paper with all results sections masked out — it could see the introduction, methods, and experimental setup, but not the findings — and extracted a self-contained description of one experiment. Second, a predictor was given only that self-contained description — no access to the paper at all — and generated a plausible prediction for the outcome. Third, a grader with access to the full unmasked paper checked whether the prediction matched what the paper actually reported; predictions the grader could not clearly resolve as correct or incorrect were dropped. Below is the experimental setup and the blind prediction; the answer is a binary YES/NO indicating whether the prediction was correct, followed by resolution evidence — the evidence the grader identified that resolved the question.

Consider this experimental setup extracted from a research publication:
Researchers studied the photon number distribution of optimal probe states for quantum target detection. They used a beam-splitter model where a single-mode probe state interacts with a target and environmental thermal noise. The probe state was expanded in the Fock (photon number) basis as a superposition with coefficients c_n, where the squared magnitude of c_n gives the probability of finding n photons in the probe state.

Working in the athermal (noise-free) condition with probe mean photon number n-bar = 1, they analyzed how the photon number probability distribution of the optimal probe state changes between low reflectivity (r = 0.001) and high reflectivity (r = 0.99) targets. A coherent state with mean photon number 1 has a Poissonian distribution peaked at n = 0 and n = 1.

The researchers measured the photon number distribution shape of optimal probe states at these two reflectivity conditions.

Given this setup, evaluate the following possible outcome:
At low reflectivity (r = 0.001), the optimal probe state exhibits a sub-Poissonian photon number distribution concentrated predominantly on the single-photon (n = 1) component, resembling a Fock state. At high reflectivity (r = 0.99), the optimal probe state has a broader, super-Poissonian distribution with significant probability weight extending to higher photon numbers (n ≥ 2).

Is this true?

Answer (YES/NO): NO